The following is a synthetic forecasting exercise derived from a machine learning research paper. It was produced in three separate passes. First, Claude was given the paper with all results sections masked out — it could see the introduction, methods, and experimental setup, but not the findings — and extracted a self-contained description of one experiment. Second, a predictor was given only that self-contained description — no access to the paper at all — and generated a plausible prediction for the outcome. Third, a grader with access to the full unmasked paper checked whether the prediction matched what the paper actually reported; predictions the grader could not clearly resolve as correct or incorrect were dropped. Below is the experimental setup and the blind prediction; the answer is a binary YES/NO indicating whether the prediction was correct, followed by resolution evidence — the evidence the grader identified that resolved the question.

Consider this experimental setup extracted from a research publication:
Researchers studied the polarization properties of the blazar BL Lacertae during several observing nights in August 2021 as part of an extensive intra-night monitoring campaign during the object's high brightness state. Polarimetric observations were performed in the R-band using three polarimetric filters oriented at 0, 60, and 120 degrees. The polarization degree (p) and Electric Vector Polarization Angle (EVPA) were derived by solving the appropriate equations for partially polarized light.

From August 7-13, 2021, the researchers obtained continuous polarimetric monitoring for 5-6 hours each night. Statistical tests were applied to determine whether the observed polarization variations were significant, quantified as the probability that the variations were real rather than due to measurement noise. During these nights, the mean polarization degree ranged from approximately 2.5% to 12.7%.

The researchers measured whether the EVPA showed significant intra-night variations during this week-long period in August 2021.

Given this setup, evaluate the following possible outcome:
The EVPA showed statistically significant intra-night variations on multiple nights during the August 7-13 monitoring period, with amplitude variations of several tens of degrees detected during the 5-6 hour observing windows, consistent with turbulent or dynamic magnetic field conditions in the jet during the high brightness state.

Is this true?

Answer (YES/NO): NO